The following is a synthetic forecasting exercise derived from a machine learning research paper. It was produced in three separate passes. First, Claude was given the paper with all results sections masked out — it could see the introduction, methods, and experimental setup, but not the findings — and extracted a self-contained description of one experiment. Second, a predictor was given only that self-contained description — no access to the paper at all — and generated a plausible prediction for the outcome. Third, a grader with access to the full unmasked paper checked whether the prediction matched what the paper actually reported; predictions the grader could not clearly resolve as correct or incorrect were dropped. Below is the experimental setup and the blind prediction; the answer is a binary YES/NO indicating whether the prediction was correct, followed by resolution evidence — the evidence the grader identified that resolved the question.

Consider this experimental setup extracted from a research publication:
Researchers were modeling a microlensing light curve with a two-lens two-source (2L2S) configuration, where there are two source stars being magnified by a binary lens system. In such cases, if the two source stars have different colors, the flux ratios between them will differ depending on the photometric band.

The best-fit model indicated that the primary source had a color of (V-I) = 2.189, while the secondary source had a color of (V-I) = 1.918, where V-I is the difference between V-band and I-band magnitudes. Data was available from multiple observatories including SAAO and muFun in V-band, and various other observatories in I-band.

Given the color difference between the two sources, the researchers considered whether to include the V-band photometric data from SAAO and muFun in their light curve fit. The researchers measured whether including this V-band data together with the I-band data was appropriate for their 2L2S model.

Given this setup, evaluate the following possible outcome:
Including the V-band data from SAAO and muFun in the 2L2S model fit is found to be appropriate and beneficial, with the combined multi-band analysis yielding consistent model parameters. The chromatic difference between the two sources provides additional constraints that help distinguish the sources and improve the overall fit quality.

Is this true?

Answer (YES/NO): NO